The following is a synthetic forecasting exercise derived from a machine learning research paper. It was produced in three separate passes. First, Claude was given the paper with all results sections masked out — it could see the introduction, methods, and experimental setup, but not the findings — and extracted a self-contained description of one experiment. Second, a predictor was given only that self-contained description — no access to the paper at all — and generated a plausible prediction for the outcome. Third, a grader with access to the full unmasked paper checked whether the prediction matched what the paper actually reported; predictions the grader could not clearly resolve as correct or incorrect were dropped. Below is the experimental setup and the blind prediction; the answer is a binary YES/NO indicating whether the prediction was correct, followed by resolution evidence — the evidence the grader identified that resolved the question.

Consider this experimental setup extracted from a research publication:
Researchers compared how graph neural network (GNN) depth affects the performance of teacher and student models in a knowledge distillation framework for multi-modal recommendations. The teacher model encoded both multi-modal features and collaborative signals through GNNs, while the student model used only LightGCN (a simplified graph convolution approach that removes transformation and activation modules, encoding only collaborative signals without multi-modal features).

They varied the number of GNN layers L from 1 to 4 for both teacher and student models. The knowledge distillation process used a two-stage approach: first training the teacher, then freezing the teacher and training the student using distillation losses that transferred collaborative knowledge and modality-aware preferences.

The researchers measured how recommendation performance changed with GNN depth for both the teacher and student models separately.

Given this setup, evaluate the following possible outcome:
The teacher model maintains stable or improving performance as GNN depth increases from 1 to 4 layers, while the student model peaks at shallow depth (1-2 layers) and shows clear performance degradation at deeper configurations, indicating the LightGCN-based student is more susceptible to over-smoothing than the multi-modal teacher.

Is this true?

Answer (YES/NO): NO